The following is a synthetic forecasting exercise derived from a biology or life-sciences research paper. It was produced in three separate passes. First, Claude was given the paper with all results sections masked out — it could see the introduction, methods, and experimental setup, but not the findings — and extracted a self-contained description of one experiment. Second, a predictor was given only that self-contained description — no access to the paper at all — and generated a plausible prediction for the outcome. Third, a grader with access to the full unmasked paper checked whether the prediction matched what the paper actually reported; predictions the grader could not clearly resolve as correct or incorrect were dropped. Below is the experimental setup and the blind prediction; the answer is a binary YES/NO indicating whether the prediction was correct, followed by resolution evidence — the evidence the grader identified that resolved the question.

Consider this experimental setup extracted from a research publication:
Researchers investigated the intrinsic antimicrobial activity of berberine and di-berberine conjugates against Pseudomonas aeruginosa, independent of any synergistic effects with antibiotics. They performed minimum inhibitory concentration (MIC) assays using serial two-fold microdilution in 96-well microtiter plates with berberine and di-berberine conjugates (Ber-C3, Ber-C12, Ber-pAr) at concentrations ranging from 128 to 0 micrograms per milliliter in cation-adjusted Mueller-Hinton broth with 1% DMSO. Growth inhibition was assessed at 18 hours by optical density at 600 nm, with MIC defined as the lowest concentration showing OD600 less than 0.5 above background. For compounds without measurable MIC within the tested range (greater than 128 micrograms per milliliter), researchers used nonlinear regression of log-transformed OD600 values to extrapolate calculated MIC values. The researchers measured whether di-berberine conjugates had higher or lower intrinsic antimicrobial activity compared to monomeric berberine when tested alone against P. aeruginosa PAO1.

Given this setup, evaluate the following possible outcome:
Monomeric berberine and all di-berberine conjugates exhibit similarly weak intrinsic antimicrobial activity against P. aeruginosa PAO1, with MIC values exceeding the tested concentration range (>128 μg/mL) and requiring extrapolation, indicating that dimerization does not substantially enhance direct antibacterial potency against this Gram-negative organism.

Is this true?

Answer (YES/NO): NO